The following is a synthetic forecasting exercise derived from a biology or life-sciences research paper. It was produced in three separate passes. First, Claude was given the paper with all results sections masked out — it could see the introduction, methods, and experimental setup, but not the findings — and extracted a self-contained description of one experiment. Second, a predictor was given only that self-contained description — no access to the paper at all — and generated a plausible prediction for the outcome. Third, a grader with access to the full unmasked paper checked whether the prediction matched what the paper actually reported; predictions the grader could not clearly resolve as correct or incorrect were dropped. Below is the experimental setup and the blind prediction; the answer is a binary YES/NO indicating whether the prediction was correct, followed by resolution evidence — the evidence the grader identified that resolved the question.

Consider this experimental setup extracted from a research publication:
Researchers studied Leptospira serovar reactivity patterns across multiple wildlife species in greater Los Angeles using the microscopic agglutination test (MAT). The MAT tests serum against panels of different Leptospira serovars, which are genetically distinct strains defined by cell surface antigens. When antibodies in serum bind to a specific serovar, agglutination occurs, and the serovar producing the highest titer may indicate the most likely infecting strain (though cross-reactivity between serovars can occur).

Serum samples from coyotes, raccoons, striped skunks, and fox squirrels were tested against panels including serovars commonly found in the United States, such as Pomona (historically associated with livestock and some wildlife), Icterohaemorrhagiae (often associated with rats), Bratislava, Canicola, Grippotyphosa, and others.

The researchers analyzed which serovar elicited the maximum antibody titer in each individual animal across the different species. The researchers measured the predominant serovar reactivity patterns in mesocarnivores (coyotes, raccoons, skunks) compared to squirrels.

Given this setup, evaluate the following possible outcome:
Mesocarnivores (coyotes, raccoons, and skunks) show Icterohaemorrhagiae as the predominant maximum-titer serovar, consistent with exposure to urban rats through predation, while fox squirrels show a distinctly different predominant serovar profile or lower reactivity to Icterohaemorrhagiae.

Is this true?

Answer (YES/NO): NO